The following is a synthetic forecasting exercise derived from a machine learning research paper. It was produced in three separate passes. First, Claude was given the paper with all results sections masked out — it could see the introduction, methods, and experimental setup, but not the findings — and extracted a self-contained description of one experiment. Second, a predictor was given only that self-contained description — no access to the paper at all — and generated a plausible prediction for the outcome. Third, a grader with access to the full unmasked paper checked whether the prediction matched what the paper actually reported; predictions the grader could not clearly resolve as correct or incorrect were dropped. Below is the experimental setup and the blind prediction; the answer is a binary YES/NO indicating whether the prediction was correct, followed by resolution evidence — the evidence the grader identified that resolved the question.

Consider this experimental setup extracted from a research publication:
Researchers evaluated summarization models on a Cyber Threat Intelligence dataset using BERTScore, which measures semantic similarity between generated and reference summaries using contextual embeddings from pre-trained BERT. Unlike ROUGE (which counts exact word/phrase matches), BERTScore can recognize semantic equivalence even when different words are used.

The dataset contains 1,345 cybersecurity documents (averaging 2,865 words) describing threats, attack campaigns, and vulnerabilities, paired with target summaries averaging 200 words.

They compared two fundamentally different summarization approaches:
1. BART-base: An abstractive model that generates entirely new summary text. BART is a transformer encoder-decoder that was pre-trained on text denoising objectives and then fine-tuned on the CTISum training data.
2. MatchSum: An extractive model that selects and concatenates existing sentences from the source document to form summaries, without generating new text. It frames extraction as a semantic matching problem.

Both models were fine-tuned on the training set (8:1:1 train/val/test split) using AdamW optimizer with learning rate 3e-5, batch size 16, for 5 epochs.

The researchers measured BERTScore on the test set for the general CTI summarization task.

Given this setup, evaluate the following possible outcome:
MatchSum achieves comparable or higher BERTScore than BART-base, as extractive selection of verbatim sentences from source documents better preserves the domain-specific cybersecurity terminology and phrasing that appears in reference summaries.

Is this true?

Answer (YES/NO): YES